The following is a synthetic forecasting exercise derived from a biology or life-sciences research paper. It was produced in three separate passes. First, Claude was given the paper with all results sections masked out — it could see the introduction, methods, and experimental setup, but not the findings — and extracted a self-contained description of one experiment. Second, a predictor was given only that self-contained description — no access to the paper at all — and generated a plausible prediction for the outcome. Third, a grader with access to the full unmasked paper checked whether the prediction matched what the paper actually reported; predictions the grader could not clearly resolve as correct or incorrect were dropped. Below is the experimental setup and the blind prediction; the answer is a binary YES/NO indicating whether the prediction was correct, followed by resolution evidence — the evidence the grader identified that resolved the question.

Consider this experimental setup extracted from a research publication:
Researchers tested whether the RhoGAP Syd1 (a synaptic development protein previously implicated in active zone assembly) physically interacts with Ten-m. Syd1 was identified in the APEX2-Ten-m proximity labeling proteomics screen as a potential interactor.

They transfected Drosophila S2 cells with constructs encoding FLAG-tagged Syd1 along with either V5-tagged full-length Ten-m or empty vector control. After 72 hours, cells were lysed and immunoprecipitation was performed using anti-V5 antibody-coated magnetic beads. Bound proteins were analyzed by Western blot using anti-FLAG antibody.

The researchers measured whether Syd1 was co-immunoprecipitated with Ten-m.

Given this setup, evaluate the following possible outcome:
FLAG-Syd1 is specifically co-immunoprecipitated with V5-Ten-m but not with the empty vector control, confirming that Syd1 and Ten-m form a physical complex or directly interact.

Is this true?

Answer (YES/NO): YES